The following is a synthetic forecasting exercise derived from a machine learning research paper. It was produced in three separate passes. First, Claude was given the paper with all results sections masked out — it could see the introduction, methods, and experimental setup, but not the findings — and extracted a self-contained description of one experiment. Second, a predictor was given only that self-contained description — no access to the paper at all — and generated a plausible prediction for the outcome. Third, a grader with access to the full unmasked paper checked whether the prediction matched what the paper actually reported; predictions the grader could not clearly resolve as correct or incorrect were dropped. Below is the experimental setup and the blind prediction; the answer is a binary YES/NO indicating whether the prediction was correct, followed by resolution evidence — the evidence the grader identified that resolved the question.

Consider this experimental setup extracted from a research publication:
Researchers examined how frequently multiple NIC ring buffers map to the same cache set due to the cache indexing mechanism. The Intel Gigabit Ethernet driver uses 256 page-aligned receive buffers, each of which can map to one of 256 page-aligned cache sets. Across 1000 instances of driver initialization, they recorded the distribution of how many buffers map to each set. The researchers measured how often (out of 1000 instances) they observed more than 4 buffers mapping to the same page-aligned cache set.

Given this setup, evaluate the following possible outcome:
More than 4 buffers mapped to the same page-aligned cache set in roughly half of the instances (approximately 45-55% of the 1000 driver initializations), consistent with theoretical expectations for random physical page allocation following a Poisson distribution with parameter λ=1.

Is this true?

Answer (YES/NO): NO